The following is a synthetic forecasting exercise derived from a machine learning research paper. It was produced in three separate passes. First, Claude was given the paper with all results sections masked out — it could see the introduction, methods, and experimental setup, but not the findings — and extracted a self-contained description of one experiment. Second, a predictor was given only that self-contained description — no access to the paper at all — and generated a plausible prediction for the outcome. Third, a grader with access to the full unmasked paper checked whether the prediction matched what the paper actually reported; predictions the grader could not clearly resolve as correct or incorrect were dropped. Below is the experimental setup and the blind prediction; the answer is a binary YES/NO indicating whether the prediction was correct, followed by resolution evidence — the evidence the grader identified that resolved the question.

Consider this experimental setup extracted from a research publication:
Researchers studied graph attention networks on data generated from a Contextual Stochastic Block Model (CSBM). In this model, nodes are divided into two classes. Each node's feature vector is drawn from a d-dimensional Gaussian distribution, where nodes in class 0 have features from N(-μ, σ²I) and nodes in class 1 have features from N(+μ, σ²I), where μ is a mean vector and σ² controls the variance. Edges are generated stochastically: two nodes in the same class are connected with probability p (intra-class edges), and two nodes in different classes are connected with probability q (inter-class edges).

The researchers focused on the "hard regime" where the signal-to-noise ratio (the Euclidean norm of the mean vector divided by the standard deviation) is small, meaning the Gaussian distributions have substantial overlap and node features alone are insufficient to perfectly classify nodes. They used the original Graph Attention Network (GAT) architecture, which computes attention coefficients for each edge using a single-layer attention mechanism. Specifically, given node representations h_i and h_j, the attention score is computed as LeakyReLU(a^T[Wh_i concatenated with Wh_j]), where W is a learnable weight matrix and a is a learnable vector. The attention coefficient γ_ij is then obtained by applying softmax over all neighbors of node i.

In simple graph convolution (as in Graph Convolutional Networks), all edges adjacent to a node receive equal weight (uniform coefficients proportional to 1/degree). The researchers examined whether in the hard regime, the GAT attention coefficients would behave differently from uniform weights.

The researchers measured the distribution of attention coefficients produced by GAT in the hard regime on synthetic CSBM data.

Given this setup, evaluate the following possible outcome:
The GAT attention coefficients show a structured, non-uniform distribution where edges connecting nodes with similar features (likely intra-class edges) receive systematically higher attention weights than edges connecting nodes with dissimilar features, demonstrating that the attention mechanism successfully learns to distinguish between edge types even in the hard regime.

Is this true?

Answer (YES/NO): NO